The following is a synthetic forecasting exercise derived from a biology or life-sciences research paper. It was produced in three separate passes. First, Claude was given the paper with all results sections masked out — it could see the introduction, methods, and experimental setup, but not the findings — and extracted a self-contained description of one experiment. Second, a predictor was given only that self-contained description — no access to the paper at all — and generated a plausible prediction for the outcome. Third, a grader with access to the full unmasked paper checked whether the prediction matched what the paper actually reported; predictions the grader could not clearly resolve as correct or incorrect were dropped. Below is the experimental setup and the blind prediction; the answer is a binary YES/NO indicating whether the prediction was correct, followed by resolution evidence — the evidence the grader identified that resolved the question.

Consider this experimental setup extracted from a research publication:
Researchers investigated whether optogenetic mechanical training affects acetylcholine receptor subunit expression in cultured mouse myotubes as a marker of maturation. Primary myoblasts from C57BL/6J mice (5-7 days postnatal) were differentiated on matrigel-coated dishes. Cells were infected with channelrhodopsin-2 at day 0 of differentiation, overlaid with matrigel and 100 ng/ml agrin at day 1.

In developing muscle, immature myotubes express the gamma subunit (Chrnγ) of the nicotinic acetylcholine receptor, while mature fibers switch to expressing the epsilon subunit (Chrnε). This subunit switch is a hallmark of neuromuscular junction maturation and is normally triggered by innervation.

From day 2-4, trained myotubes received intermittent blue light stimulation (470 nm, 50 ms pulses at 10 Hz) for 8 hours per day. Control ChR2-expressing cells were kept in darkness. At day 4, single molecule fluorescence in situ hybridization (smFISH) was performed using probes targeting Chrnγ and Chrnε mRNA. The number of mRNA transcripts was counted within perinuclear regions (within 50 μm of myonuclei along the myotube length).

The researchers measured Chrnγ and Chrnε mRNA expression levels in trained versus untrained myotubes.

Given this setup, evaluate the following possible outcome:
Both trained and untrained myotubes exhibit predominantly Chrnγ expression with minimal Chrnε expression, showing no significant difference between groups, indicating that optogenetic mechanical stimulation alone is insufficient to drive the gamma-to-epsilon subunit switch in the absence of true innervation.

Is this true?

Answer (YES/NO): NO